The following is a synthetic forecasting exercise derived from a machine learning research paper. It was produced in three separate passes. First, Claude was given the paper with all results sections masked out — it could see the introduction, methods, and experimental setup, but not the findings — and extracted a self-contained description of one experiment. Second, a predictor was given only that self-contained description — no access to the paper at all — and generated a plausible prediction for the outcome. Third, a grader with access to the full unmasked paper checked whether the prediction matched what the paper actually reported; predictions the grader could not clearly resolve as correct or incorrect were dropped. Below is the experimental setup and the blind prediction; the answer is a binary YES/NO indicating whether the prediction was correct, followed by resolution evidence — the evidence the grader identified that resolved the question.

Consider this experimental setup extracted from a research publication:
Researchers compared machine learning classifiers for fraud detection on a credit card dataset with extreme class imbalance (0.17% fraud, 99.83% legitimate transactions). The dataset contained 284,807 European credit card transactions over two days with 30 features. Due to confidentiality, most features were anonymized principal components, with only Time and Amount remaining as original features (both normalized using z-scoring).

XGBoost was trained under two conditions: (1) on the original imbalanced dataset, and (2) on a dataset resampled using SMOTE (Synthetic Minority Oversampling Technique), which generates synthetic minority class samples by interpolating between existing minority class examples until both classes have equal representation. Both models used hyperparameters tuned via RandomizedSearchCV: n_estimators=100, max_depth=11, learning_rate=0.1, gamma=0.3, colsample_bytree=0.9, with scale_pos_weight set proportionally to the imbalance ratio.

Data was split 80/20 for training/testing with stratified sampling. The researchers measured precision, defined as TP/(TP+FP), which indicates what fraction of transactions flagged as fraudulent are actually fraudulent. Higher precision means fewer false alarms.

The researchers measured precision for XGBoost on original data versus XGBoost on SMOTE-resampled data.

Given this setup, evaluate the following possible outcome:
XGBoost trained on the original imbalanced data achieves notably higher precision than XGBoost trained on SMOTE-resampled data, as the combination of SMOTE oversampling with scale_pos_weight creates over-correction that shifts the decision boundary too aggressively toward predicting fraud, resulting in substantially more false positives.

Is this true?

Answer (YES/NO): YES